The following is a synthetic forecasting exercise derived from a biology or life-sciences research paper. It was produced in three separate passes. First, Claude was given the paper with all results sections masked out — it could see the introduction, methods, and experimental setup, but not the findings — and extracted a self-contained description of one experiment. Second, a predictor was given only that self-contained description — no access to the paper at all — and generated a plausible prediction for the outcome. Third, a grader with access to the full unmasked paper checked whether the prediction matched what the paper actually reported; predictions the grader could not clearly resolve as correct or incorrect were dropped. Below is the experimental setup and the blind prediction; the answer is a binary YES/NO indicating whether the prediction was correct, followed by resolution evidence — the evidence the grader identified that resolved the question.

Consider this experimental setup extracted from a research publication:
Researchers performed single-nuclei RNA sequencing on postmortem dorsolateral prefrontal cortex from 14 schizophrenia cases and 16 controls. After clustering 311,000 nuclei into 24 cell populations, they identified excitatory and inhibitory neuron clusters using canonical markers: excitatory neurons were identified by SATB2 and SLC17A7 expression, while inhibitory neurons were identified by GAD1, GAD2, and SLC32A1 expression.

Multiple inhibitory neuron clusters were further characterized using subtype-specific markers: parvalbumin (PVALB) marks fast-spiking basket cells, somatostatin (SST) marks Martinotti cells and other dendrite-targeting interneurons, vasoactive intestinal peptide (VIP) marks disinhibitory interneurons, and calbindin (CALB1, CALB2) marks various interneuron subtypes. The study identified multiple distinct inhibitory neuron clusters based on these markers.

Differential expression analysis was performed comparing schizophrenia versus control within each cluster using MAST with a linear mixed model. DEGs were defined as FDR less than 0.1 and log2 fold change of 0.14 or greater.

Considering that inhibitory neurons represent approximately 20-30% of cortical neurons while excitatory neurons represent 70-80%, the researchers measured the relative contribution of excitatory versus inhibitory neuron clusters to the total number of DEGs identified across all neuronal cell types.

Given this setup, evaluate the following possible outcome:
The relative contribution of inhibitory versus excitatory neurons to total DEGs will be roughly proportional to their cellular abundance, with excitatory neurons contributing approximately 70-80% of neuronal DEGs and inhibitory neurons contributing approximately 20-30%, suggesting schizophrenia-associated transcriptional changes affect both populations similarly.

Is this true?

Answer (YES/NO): NO